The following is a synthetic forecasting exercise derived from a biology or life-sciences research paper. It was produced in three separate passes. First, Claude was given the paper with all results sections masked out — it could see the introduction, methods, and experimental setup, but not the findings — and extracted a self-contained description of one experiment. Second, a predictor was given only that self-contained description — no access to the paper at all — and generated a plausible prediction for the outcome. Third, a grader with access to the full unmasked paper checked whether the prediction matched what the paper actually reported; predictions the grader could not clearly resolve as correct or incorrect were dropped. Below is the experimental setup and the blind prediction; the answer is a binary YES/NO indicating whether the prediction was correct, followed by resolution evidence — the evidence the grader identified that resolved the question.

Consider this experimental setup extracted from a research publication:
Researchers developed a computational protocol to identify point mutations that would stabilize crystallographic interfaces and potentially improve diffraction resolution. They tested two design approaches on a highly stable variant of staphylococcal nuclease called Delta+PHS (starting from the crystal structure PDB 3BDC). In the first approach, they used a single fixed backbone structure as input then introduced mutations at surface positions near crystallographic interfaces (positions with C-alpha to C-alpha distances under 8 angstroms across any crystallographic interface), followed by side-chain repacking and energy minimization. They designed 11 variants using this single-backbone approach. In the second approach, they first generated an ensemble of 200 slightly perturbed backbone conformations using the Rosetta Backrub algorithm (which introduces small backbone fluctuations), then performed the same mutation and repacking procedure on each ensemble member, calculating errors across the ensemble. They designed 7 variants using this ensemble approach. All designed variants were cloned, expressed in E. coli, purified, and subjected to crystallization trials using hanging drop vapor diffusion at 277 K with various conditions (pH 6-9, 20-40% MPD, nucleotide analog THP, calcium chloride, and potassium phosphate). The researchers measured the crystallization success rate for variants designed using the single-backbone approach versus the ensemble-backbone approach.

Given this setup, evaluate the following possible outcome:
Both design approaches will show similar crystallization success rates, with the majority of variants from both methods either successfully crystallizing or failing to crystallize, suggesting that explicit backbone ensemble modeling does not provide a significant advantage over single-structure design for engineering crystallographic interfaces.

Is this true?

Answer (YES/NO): NO